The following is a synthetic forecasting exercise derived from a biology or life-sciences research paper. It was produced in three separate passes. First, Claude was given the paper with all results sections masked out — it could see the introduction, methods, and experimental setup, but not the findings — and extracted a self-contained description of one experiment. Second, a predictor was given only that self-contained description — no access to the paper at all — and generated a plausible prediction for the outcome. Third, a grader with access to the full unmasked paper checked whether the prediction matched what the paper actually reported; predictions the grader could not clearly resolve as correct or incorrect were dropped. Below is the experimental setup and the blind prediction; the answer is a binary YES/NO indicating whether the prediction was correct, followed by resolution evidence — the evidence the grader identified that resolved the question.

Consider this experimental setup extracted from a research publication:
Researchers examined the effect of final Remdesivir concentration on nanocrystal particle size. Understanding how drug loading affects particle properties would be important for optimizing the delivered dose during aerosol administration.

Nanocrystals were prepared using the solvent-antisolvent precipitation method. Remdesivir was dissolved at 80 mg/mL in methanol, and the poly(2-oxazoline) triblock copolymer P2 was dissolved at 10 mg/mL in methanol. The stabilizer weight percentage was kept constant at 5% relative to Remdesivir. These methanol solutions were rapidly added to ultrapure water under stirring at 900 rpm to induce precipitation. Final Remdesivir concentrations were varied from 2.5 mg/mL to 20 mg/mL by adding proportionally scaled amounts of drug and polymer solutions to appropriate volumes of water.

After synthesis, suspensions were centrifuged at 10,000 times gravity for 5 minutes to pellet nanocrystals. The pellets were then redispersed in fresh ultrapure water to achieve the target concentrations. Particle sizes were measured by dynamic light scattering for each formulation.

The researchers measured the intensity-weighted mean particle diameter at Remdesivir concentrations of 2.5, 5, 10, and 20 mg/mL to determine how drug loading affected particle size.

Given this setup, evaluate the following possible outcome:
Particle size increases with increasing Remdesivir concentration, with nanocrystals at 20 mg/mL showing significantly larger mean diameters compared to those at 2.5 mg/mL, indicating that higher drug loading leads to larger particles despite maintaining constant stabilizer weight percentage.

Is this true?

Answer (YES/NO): NO